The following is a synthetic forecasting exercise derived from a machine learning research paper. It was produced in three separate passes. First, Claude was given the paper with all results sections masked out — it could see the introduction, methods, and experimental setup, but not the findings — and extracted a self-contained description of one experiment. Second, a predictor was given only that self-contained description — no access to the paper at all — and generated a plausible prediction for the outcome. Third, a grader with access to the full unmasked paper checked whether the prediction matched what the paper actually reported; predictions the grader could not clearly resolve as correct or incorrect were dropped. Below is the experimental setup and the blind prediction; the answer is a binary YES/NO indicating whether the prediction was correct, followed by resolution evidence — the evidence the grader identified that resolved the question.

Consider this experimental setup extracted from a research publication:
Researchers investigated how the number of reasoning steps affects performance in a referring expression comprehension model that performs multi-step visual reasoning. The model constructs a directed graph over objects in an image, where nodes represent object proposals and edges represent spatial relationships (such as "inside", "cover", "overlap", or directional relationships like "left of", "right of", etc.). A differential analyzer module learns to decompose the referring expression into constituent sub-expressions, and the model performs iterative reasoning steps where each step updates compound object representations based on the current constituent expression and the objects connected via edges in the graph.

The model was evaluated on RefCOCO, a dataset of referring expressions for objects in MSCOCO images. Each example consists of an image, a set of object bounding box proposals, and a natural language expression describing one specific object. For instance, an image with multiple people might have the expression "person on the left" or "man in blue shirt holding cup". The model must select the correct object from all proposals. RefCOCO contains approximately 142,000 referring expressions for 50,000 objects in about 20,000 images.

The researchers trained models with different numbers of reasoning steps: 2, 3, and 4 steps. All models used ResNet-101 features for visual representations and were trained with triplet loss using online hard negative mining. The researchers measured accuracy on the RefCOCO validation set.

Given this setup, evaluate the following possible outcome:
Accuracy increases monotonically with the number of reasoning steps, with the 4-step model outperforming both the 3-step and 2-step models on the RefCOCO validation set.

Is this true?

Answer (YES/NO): NO